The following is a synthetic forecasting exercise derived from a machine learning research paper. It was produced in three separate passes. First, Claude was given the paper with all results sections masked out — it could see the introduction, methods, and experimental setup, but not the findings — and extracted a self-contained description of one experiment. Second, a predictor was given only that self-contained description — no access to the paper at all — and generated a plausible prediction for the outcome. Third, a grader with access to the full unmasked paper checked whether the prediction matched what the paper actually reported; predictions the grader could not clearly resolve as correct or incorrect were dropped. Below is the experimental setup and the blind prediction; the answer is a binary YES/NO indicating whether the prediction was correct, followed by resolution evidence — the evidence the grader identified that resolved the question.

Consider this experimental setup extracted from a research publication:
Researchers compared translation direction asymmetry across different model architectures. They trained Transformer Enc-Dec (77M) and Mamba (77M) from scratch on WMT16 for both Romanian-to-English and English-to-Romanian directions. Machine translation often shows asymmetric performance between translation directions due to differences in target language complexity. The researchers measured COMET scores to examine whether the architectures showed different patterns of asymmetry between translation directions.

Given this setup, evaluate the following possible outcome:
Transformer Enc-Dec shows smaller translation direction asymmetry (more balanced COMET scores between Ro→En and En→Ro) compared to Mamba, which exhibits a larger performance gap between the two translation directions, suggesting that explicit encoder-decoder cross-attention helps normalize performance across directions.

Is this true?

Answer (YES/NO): YES